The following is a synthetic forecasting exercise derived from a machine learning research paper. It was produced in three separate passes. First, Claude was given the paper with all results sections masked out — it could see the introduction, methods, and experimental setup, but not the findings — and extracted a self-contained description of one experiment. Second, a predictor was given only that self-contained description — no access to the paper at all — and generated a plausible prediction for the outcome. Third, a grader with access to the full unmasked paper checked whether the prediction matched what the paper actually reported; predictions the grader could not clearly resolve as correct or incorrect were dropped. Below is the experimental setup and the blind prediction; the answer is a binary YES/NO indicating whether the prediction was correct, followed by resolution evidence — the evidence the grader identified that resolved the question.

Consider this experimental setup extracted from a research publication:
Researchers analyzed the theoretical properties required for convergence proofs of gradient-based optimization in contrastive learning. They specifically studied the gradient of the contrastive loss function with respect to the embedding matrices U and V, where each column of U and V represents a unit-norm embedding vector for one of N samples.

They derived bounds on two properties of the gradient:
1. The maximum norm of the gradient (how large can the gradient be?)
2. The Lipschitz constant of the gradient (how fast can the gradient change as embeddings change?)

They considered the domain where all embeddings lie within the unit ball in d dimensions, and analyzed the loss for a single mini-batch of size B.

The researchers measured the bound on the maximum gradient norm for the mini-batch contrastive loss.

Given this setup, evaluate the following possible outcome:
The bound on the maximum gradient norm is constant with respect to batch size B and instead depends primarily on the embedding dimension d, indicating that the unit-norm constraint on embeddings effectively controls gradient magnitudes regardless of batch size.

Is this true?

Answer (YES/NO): NO